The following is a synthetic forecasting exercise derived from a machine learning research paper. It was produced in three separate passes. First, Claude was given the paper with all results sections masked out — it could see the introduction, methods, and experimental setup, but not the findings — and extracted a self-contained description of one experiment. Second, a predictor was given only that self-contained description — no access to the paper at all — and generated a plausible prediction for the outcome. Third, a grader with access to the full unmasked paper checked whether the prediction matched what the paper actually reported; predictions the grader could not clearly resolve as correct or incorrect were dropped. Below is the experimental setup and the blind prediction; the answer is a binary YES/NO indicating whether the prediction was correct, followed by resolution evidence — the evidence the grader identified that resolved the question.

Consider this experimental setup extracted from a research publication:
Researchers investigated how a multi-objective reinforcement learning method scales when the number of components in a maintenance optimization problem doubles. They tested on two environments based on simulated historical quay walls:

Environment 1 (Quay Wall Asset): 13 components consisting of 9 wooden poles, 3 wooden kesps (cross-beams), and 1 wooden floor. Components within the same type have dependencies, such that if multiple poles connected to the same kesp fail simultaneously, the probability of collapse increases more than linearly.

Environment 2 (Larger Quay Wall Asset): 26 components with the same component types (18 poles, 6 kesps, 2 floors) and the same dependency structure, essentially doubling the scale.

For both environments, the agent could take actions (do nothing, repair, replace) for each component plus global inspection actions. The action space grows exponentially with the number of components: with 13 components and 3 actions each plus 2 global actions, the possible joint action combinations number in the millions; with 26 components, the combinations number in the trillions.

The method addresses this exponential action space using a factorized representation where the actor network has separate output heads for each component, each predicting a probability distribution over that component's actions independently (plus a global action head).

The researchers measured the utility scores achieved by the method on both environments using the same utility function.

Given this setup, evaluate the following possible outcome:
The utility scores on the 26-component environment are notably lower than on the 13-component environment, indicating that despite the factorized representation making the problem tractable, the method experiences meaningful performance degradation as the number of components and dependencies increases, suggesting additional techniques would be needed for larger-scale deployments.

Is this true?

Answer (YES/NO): NO